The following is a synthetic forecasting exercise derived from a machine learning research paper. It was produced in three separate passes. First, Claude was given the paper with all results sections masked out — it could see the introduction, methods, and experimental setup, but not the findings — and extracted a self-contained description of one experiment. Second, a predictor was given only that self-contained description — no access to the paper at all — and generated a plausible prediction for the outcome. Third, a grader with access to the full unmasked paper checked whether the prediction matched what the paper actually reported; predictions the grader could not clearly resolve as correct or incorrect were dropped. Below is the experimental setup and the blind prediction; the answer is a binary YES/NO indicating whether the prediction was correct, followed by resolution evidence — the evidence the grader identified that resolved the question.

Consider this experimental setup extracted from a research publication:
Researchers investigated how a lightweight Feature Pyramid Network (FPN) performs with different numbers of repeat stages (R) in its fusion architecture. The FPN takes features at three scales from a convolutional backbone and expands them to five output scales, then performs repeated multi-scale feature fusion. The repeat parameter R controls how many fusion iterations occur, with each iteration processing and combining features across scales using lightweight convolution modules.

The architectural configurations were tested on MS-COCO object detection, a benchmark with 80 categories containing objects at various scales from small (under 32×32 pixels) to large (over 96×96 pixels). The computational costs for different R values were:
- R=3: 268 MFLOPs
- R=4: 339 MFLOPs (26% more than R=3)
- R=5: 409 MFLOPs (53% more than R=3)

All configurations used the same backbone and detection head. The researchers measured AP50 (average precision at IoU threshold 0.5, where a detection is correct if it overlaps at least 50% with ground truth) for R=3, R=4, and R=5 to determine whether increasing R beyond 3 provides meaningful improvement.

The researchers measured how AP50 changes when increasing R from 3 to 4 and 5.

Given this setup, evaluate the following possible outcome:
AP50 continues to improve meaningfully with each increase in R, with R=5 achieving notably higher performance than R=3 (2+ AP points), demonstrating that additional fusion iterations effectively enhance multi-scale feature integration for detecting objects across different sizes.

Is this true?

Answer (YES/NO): NO